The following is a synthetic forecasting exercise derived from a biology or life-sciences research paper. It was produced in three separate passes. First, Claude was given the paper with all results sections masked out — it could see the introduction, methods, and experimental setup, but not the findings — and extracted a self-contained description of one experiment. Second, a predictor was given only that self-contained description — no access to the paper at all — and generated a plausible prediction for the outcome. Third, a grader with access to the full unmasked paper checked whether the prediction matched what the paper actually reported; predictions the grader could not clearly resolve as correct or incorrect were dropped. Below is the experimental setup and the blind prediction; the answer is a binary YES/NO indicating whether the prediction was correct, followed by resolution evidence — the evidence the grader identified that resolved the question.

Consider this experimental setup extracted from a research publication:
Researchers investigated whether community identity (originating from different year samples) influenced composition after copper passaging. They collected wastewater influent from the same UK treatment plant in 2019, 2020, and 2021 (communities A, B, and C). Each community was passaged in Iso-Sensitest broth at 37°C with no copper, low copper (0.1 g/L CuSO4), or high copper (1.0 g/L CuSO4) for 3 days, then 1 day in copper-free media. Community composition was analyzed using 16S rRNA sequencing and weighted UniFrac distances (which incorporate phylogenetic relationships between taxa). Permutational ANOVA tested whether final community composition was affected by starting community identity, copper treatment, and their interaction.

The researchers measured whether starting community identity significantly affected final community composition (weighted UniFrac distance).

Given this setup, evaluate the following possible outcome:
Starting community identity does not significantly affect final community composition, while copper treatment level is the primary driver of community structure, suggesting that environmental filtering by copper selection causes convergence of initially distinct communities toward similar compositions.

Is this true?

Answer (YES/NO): YES